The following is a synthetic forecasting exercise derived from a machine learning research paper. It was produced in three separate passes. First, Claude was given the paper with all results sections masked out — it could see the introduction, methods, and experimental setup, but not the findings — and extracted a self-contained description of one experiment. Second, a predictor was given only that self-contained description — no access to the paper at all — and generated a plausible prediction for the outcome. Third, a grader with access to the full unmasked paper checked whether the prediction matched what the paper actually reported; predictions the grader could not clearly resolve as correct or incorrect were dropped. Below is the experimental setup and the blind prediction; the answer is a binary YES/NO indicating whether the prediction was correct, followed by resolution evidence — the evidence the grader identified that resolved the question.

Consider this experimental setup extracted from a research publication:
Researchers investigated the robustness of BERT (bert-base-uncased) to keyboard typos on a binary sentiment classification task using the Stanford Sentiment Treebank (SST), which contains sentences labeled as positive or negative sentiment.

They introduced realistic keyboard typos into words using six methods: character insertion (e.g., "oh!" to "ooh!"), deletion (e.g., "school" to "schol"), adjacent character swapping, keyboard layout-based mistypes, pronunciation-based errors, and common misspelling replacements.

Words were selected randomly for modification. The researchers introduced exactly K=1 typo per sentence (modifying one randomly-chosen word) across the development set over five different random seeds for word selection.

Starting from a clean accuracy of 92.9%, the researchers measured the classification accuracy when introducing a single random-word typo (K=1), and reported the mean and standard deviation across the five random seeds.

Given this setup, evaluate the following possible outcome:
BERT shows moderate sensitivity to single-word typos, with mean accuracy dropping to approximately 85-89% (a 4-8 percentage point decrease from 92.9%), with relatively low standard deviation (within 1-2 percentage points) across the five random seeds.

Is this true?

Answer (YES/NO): YES